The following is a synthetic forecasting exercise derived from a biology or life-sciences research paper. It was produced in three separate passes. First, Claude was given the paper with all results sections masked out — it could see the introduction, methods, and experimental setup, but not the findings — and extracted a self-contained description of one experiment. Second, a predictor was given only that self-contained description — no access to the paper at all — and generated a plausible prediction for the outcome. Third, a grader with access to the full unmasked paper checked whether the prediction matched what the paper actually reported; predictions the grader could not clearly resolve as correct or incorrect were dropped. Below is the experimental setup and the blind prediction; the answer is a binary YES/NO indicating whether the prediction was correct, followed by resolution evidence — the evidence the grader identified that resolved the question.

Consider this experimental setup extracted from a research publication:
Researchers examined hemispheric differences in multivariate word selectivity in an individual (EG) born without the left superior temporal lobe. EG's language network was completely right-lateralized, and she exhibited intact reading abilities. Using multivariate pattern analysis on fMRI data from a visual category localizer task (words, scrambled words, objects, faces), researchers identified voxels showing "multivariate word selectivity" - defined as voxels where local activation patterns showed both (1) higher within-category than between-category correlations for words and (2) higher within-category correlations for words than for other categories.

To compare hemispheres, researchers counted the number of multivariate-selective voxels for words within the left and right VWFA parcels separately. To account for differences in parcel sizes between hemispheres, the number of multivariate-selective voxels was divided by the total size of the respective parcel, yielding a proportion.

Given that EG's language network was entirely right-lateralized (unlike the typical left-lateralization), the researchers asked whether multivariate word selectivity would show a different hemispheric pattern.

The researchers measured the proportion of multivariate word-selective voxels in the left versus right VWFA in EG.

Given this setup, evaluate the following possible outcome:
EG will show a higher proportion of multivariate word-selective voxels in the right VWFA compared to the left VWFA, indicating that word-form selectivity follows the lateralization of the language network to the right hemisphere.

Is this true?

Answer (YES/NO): YES